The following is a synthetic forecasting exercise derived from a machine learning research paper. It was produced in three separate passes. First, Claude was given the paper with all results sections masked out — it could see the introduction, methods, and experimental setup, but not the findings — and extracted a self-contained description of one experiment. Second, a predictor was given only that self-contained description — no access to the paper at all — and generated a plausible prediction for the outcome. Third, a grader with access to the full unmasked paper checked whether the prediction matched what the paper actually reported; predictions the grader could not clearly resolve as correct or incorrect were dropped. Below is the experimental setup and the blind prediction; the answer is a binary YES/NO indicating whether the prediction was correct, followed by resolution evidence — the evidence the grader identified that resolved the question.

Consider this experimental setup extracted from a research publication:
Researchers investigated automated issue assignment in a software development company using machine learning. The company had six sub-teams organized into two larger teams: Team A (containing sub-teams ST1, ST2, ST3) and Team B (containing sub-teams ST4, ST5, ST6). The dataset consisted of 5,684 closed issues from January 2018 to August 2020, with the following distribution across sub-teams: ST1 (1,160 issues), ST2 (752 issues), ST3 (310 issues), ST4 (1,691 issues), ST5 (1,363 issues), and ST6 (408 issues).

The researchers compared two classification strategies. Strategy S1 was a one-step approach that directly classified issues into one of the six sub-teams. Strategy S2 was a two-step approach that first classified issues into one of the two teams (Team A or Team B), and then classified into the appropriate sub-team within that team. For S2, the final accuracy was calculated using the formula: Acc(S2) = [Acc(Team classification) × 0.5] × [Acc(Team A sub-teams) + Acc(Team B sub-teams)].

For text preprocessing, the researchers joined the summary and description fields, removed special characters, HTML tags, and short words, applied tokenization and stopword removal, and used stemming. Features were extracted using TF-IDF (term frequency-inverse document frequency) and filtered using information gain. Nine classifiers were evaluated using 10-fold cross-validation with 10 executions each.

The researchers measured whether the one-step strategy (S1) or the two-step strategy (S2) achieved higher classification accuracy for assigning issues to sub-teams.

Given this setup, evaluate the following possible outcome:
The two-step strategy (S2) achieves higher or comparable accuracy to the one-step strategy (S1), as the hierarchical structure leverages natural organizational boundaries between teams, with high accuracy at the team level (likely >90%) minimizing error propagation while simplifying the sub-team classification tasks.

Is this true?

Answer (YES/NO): YES